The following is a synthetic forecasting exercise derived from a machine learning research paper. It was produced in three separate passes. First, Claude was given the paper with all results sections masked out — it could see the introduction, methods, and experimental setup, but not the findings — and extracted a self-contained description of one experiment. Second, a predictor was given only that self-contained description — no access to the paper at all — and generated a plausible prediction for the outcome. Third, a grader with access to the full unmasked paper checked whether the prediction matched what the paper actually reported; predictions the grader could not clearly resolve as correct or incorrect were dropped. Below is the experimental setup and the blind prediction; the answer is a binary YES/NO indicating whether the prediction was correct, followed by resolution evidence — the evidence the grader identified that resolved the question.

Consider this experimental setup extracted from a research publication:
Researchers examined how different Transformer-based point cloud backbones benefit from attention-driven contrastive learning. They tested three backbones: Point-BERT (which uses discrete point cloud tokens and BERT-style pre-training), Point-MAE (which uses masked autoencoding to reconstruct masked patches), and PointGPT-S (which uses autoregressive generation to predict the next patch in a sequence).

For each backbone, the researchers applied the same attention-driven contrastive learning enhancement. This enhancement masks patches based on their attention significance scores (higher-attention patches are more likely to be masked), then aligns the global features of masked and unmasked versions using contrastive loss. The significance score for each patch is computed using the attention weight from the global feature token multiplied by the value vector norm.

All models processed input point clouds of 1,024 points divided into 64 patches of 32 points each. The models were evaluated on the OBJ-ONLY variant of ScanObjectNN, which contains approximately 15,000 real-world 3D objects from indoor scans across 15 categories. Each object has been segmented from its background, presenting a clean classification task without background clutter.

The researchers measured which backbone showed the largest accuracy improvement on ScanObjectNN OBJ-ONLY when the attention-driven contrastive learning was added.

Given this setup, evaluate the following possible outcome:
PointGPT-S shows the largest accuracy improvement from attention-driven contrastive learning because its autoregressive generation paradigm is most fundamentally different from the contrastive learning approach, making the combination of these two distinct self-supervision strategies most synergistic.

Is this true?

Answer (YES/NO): YES